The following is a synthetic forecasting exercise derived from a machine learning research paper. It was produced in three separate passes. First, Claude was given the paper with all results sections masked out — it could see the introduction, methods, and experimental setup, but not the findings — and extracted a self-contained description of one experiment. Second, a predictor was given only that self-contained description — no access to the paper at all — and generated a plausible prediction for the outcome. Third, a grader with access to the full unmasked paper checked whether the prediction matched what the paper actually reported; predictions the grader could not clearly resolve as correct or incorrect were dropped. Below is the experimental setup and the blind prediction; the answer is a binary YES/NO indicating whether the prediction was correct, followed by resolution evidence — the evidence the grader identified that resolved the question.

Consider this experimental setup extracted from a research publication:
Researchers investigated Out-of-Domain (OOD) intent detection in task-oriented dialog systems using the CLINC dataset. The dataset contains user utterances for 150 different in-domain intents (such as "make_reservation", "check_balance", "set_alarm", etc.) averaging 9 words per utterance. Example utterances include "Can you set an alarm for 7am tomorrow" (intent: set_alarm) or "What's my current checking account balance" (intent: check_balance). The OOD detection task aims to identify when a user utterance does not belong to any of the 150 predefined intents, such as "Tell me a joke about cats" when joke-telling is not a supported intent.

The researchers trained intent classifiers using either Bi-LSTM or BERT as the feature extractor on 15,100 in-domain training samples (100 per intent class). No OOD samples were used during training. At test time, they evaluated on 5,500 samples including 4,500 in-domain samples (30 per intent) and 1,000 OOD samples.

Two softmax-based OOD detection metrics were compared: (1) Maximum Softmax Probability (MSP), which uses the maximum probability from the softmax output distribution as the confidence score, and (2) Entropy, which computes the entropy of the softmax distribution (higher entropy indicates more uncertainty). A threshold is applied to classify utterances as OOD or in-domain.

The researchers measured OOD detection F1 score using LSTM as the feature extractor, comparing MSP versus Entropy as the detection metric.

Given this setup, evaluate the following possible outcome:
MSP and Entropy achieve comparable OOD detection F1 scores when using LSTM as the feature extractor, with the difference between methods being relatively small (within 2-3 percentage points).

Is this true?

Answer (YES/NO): NO